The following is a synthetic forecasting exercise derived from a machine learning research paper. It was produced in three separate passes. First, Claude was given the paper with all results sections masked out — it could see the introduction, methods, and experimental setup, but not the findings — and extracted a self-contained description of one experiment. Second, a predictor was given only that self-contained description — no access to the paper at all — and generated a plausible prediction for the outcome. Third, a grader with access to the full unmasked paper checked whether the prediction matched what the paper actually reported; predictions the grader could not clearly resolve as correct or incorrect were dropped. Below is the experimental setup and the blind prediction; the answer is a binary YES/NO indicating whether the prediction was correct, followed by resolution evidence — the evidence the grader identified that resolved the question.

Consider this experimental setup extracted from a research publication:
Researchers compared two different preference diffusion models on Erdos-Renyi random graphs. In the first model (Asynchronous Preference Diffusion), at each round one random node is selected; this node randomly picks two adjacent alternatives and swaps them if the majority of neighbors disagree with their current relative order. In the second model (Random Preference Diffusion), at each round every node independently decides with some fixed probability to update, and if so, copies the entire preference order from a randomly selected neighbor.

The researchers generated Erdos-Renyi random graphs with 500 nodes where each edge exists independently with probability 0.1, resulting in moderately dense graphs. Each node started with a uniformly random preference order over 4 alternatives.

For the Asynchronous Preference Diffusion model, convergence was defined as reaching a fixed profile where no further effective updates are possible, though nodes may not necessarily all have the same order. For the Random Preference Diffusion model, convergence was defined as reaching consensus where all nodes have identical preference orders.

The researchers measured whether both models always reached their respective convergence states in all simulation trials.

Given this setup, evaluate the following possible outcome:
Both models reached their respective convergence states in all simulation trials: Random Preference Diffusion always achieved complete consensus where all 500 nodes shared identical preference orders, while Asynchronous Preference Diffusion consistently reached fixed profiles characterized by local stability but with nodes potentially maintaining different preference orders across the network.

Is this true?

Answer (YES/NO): YES